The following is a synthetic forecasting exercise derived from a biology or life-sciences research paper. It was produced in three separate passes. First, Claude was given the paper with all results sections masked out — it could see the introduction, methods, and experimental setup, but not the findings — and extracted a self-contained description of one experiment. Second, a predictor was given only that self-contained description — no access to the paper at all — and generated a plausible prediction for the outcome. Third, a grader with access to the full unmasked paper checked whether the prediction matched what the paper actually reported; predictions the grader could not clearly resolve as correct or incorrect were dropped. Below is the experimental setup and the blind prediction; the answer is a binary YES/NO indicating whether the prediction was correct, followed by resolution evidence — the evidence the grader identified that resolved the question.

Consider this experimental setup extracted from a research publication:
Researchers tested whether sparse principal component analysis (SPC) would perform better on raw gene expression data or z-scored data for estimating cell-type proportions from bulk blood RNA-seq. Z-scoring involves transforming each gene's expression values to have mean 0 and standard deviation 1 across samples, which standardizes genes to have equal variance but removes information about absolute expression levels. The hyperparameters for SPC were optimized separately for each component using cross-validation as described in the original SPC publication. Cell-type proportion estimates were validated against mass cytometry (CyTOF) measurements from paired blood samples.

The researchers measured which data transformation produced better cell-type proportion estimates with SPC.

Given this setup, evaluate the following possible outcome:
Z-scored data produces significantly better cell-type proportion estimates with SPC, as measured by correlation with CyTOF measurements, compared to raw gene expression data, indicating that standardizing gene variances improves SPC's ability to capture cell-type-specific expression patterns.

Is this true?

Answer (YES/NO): YES